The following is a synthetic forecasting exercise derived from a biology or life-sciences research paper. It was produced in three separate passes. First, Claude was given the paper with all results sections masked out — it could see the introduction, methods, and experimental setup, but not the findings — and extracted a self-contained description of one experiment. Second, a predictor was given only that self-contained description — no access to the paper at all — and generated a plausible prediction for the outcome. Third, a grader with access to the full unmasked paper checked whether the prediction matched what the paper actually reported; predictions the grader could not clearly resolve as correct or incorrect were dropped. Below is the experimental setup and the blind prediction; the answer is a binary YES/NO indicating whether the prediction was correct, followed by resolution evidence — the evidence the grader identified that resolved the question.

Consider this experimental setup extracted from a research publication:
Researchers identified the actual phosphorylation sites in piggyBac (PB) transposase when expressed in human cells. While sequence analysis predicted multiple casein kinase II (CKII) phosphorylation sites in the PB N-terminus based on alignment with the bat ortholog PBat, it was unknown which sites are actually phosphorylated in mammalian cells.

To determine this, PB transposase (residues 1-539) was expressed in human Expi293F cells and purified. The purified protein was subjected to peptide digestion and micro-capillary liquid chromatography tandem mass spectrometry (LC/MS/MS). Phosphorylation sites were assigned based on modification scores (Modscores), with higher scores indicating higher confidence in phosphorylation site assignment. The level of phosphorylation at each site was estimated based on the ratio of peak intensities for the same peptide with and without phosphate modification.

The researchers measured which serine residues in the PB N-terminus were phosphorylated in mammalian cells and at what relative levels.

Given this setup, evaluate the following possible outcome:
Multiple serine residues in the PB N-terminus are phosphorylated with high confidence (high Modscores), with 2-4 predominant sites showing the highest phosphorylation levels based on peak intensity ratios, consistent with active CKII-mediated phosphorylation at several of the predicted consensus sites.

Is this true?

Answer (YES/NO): YES